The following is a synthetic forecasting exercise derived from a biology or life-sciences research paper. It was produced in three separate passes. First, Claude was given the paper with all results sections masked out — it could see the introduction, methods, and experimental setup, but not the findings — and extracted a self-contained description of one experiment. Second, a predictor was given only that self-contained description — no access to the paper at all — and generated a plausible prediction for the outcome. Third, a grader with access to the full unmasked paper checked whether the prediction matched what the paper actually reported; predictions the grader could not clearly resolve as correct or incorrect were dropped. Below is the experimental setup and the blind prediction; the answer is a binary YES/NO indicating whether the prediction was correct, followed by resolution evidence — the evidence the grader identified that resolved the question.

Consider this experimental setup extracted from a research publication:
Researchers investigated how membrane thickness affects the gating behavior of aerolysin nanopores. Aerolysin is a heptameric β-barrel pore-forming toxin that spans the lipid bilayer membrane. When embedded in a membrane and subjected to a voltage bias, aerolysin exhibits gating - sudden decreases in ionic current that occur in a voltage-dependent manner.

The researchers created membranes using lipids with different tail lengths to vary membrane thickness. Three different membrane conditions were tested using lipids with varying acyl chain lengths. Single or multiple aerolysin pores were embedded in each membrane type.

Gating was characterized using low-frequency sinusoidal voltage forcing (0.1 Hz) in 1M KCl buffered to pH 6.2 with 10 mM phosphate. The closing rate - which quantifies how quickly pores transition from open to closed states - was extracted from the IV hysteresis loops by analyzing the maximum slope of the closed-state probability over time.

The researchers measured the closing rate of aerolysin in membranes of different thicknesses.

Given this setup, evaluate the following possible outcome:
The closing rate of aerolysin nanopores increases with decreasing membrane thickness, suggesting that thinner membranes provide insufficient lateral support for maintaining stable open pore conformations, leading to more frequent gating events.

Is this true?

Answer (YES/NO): YES